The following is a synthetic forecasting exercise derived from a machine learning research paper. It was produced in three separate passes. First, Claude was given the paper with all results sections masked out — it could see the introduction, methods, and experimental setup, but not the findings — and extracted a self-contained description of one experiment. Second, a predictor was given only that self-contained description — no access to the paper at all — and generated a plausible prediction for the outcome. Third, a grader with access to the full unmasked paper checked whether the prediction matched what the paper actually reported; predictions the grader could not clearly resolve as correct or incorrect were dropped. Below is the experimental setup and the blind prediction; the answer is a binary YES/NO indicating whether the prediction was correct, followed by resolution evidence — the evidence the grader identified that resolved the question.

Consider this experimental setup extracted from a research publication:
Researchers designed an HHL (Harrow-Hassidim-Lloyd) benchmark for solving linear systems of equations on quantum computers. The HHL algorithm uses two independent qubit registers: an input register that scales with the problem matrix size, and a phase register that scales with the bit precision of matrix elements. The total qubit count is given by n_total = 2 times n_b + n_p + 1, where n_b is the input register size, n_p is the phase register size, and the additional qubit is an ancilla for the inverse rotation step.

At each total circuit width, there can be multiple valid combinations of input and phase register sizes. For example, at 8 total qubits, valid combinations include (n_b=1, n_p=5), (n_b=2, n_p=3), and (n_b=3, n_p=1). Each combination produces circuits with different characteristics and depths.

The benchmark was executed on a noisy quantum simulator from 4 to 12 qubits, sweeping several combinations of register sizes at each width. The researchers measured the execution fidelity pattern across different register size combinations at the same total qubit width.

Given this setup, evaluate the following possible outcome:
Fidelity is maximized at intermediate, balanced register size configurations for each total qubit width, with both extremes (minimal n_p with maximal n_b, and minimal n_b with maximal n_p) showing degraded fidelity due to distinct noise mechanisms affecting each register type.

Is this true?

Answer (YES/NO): NO